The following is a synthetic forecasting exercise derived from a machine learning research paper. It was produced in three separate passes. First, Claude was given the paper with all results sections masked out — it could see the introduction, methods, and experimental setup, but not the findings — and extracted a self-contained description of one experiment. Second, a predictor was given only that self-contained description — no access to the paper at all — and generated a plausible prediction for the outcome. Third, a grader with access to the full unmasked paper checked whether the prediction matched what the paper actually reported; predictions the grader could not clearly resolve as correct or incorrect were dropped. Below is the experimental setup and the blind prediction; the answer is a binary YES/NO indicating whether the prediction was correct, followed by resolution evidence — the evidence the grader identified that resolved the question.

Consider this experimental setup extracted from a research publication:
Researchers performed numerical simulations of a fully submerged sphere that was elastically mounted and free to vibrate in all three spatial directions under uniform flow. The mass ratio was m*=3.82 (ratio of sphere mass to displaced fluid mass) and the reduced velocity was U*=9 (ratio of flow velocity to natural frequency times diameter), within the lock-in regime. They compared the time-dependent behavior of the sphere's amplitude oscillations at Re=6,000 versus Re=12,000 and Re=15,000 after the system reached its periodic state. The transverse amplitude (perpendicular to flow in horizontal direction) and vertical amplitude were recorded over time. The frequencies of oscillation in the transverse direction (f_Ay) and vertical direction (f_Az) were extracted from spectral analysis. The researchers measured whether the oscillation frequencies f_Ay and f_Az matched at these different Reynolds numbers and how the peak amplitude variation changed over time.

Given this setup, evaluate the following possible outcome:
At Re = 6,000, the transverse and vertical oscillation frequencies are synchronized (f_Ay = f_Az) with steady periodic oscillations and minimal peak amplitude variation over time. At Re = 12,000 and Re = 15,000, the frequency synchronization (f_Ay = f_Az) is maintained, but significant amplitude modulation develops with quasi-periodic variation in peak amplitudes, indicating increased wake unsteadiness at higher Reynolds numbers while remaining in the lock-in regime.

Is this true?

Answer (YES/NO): NO